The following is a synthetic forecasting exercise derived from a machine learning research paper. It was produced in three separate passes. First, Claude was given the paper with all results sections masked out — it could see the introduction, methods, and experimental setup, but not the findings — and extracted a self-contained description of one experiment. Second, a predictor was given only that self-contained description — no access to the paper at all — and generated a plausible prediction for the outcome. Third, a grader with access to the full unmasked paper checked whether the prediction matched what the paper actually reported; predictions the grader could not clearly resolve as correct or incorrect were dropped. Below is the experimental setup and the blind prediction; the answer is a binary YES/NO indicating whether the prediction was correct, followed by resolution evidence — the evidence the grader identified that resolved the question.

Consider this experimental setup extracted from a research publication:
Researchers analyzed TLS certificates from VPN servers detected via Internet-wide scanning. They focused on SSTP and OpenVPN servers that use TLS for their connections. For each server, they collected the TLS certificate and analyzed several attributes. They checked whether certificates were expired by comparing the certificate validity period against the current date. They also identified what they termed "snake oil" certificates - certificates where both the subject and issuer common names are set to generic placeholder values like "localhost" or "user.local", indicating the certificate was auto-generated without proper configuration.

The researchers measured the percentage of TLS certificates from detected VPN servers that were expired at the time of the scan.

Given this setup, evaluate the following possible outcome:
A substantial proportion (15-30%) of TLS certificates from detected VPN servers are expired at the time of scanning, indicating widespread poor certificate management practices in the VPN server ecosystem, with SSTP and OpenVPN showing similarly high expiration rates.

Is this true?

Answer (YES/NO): NO